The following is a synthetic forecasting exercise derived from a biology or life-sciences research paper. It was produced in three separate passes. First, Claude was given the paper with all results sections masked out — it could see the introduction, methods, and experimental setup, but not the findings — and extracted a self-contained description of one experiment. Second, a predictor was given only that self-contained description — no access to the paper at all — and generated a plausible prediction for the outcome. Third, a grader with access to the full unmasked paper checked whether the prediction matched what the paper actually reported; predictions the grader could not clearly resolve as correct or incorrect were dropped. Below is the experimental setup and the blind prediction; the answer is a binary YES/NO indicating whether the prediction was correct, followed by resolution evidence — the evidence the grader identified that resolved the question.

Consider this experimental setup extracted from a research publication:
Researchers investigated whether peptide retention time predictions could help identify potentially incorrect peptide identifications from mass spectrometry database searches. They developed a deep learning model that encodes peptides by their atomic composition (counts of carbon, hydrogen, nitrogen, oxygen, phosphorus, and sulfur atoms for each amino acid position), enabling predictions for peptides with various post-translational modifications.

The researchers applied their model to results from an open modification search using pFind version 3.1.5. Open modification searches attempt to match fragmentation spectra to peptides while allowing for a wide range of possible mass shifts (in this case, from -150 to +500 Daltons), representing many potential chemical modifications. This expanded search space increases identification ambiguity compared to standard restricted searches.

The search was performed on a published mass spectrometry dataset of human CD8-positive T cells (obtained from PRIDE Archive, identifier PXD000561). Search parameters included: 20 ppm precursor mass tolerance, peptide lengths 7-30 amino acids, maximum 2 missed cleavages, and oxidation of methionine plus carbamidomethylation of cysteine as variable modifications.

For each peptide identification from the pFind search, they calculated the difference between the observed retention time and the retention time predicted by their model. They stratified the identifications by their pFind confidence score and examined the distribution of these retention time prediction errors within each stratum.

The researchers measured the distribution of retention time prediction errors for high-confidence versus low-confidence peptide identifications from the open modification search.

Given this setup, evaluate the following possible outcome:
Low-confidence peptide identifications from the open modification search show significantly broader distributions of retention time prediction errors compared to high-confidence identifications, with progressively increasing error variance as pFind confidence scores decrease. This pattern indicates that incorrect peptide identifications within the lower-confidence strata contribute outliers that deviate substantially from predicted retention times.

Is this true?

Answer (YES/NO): NO